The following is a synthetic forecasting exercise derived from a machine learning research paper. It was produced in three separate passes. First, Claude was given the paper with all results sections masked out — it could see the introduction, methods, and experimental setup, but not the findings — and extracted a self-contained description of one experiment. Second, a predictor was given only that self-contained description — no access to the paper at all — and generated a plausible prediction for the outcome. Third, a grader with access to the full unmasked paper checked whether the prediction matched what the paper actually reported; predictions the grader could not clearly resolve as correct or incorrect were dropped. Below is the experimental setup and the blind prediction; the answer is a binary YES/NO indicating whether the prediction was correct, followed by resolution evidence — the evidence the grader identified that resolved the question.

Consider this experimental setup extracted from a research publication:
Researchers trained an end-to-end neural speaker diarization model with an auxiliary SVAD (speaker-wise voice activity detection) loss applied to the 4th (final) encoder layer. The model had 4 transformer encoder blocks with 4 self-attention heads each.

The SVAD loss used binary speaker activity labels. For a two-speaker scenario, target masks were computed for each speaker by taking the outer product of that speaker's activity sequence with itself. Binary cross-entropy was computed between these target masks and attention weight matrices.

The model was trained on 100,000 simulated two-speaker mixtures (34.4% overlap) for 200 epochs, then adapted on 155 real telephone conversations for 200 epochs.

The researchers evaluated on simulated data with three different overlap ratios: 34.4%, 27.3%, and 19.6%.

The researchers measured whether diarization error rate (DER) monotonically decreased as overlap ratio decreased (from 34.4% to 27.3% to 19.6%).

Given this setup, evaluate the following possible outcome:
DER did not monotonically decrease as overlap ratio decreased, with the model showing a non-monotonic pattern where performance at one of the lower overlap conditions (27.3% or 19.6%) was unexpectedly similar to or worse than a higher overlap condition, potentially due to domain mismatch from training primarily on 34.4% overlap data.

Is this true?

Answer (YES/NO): YES